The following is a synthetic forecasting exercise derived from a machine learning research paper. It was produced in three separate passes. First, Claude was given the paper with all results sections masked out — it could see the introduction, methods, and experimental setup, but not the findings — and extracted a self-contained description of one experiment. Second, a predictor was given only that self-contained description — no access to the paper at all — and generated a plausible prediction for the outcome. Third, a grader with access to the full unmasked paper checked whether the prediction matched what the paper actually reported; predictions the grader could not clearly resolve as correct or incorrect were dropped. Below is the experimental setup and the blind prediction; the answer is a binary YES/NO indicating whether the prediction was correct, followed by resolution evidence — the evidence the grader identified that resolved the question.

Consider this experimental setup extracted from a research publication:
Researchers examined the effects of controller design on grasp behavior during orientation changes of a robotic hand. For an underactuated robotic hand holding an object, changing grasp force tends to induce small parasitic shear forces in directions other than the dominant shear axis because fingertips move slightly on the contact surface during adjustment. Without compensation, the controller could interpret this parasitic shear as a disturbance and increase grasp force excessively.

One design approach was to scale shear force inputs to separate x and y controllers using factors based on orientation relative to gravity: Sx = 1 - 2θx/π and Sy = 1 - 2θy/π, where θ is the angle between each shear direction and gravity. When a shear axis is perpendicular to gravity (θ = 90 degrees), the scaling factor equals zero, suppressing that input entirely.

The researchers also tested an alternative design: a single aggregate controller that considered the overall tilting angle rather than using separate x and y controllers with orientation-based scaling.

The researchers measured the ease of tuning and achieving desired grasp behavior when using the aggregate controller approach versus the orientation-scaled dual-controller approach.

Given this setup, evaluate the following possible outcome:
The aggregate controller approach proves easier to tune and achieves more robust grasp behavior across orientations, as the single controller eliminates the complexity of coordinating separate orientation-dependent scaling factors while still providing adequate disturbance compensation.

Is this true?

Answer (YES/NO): NO